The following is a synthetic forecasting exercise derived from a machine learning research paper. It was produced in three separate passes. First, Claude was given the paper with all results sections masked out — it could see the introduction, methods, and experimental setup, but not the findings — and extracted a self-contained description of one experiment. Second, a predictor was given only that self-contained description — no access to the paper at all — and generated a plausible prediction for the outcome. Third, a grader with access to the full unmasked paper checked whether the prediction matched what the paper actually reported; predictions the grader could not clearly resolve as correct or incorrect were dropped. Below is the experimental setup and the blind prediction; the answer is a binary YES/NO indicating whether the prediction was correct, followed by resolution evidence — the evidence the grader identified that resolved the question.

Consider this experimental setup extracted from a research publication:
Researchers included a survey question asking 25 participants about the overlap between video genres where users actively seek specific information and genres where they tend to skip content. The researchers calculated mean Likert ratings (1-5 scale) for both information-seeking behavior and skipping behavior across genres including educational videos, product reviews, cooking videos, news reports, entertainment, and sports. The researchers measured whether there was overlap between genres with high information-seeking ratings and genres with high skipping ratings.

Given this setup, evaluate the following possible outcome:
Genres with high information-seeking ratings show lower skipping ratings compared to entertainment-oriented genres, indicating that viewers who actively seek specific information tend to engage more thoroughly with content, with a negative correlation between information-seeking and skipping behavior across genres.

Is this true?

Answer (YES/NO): NO